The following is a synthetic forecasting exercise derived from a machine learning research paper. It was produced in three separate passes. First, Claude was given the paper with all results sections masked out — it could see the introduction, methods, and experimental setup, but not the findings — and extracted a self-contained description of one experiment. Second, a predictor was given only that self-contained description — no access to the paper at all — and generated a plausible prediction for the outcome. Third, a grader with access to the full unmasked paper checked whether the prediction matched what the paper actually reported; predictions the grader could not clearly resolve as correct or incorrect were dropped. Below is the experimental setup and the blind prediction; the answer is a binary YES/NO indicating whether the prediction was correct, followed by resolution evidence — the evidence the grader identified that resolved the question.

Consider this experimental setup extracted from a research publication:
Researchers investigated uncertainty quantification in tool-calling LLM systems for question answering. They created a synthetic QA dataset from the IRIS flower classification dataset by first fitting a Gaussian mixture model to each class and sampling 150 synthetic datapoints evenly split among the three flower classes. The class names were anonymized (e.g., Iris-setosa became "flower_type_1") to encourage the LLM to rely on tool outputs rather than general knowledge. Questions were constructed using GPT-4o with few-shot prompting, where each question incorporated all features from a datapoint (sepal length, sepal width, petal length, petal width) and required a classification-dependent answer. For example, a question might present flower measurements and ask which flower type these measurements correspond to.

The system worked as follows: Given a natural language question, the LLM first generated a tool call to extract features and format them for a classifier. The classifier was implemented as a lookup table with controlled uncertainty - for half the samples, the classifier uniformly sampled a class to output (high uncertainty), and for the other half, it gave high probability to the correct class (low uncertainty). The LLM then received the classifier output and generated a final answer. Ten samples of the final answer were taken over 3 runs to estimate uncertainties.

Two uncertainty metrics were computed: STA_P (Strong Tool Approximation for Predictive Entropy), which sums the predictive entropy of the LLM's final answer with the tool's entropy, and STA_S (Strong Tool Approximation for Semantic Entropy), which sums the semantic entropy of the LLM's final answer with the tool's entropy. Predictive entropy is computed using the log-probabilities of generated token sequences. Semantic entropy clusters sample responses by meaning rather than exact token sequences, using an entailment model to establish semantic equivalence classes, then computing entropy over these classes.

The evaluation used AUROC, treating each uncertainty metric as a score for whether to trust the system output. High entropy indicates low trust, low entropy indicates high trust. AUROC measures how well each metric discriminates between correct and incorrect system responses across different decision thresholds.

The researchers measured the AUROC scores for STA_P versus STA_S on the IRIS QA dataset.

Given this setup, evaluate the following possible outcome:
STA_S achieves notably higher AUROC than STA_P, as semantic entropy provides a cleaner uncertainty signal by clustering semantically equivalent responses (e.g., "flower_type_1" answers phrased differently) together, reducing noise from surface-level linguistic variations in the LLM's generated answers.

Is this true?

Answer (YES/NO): YES